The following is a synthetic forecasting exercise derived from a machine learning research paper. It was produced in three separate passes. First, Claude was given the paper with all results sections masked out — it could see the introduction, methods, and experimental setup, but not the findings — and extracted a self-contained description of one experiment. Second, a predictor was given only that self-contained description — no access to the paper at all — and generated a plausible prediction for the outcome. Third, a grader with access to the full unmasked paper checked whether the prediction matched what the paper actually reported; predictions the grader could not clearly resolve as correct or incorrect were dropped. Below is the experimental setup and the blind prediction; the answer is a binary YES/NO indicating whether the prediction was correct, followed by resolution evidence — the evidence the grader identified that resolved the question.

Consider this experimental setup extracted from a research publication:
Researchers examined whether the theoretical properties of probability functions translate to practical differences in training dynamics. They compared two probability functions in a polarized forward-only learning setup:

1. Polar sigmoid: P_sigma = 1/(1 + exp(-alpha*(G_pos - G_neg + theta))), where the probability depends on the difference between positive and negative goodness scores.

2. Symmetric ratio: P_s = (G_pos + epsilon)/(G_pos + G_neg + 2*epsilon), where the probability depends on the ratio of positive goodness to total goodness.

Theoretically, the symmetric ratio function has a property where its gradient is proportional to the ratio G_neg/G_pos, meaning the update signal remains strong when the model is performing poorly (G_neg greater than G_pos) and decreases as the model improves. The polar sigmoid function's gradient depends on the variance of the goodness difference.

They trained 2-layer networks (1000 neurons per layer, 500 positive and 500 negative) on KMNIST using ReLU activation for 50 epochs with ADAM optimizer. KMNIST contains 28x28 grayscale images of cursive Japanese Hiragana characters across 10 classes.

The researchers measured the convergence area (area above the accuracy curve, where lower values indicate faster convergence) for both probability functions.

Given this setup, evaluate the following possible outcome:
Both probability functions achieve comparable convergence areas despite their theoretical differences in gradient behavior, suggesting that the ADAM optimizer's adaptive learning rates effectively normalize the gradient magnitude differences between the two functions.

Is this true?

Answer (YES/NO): NO